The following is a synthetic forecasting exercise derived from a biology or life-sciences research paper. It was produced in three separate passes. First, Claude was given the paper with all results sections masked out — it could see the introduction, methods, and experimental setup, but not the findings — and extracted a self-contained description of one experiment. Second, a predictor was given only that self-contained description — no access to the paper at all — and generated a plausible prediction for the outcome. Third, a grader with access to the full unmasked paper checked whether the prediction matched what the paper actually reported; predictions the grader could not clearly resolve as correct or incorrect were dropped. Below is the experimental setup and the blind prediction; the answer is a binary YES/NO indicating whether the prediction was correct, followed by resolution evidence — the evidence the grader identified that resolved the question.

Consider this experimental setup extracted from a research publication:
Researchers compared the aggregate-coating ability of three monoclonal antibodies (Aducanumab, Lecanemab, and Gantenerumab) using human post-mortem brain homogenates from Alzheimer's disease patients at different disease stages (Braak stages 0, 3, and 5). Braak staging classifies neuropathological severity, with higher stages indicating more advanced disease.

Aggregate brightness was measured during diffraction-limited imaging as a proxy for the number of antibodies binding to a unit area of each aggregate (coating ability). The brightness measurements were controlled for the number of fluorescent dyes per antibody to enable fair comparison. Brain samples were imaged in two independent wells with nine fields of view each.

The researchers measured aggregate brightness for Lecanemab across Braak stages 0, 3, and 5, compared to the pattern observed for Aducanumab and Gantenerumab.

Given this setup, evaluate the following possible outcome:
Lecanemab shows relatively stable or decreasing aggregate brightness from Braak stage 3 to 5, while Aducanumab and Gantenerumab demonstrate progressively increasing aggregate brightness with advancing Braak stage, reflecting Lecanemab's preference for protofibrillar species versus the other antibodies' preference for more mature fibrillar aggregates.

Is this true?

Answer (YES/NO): YES